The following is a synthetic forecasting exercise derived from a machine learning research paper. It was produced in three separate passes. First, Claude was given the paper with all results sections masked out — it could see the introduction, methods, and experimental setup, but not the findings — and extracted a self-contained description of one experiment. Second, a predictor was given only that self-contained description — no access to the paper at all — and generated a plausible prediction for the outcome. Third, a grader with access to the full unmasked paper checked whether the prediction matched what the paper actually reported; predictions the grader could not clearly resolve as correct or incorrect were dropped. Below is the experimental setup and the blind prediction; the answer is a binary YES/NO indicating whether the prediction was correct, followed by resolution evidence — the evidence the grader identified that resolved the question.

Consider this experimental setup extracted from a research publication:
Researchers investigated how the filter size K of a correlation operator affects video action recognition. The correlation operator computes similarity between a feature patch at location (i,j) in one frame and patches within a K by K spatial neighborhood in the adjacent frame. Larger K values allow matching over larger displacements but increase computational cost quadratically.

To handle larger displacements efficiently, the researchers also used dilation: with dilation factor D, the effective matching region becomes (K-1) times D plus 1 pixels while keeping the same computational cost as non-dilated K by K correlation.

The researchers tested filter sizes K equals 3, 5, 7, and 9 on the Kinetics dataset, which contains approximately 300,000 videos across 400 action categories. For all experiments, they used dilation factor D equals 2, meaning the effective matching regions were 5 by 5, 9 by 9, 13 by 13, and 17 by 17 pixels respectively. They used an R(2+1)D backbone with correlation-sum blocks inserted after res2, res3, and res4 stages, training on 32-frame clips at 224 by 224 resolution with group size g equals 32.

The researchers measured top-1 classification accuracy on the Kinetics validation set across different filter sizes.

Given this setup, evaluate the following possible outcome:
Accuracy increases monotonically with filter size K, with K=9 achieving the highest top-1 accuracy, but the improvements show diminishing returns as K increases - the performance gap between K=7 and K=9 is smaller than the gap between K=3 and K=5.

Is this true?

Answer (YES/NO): YES